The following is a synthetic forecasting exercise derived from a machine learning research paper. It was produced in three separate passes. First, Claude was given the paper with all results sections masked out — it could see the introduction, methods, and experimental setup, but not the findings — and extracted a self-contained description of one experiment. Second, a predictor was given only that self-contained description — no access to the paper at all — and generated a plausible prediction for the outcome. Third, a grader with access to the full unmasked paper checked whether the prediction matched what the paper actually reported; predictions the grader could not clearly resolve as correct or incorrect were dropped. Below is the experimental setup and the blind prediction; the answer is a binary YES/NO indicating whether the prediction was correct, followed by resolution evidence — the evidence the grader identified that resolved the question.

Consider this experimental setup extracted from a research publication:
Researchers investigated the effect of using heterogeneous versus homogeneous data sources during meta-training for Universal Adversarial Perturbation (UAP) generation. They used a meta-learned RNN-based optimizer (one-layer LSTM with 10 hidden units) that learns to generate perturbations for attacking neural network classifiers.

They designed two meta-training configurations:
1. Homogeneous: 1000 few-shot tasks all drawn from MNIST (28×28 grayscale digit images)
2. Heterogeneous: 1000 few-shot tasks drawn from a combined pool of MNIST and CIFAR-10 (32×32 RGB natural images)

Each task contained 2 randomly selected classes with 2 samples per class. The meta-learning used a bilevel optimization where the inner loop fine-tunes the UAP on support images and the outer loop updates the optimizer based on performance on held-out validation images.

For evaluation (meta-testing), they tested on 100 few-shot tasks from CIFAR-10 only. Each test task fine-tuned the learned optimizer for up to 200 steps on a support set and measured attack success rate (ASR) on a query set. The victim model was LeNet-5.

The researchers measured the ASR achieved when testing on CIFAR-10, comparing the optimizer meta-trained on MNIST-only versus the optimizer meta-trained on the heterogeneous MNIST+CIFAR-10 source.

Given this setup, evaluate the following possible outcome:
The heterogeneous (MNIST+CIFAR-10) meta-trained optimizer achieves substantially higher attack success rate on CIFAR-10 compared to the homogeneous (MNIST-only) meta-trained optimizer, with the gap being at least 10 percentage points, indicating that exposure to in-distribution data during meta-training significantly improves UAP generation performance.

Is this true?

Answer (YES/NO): YES